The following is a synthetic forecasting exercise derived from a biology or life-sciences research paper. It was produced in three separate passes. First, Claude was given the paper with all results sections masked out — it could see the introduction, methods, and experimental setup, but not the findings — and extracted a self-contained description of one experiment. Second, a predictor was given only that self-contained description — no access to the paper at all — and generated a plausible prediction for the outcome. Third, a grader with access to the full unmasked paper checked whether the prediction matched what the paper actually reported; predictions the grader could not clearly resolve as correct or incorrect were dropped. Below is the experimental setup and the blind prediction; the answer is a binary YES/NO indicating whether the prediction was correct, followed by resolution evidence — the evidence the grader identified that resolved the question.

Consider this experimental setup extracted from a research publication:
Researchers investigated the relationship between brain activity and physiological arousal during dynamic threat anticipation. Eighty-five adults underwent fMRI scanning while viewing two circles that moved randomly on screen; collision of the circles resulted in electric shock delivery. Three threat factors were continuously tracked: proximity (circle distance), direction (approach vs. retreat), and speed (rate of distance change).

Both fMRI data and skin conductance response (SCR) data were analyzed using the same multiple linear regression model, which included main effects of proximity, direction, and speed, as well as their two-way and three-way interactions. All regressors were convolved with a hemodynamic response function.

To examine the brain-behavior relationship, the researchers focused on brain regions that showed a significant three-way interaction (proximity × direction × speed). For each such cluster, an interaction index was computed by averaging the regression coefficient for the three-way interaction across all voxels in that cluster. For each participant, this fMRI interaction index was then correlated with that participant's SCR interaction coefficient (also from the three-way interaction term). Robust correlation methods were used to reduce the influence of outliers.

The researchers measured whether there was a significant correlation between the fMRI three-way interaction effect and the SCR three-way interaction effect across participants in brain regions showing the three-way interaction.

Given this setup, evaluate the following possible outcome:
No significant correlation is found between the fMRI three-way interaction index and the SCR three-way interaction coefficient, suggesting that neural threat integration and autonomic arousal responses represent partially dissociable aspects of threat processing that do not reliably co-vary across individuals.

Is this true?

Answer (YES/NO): NO